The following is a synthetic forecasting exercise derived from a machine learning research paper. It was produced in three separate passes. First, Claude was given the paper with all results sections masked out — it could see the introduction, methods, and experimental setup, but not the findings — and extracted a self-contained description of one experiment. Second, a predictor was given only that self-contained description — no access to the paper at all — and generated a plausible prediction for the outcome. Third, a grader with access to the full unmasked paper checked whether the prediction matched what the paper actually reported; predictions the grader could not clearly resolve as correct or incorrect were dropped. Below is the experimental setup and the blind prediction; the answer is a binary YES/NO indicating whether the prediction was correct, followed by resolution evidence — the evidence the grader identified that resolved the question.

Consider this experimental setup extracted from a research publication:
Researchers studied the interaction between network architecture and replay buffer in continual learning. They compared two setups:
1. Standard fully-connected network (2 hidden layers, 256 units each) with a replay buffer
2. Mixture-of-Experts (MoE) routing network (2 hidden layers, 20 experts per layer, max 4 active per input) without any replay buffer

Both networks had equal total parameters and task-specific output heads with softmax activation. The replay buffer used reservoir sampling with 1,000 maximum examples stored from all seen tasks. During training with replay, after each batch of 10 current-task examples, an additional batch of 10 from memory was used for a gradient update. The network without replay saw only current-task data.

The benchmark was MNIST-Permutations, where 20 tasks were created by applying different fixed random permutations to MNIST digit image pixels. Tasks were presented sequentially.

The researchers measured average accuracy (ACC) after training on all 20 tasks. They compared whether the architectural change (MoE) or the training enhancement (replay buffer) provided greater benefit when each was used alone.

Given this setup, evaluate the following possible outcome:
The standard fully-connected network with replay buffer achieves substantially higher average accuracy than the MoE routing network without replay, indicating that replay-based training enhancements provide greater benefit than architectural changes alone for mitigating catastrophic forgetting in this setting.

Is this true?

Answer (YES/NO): YES